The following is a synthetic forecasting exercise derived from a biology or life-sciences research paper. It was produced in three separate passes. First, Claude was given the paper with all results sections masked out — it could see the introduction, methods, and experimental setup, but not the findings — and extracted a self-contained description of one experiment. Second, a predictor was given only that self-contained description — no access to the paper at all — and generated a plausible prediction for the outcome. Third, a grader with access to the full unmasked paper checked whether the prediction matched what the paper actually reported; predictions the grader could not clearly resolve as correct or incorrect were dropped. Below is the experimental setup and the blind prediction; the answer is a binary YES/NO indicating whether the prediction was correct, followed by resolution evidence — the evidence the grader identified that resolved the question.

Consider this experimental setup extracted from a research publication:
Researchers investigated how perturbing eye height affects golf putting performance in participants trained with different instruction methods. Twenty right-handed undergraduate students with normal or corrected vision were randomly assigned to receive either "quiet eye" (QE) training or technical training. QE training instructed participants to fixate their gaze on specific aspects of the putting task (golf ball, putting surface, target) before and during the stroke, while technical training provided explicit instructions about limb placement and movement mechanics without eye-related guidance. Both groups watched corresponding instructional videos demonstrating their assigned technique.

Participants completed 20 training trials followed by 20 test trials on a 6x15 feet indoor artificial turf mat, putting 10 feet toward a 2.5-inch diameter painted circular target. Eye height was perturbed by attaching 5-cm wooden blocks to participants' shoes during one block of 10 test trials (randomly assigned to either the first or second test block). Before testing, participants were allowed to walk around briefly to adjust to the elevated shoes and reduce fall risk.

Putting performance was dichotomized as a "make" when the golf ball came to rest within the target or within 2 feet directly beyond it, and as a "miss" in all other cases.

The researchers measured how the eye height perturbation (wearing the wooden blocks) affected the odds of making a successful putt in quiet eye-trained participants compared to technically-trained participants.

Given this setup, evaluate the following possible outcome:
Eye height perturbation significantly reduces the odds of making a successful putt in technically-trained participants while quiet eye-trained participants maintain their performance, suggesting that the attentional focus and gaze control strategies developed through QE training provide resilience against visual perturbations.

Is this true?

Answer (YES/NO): NO